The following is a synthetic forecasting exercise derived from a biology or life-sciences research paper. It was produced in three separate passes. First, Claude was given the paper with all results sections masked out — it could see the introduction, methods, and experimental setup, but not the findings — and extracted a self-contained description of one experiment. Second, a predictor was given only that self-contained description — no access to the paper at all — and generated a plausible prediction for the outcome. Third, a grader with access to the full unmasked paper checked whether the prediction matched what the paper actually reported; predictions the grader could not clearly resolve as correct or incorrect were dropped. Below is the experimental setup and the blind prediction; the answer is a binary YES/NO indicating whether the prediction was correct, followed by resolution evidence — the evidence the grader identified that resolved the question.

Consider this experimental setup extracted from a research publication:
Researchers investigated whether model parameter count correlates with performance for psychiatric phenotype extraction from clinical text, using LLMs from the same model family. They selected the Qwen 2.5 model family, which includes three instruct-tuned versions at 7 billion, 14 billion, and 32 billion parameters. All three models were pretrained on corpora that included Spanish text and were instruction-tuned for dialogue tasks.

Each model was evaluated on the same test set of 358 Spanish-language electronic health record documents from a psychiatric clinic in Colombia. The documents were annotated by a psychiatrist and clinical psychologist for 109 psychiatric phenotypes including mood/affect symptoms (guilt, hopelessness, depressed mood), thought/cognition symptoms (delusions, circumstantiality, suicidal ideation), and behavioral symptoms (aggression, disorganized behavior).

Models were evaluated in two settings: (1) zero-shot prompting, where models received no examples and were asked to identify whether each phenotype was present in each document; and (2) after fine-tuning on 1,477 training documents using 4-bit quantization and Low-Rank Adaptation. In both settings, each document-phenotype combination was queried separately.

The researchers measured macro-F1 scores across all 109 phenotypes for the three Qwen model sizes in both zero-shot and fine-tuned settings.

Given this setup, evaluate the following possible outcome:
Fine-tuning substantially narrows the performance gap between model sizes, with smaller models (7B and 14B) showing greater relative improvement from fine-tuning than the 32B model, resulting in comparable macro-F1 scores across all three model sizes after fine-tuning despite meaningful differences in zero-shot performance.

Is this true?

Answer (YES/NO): NO